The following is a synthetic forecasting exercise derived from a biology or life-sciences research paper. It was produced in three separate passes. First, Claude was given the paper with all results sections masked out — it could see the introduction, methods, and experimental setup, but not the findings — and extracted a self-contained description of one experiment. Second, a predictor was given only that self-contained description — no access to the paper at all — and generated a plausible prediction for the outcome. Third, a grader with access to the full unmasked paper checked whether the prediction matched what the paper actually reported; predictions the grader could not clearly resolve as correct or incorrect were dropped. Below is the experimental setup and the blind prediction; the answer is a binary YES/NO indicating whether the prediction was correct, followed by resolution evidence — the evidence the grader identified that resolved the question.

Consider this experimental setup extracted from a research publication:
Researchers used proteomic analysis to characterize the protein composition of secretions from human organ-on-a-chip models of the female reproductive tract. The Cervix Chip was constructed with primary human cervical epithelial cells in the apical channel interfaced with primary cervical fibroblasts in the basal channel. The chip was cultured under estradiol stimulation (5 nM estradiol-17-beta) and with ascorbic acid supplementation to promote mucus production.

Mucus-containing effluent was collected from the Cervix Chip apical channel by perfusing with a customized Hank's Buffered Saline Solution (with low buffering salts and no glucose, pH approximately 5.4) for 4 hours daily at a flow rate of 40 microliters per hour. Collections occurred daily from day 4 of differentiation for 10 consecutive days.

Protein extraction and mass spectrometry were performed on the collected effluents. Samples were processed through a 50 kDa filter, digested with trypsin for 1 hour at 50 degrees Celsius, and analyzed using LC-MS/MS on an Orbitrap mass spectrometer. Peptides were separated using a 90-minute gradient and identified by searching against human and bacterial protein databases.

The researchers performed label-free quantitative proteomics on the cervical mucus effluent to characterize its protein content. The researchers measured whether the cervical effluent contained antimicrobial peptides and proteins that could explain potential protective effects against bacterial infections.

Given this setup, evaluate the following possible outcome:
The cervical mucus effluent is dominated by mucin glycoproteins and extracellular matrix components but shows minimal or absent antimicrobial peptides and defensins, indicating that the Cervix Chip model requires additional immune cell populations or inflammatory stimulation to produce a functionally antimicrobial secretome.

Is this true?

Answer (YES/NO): NO